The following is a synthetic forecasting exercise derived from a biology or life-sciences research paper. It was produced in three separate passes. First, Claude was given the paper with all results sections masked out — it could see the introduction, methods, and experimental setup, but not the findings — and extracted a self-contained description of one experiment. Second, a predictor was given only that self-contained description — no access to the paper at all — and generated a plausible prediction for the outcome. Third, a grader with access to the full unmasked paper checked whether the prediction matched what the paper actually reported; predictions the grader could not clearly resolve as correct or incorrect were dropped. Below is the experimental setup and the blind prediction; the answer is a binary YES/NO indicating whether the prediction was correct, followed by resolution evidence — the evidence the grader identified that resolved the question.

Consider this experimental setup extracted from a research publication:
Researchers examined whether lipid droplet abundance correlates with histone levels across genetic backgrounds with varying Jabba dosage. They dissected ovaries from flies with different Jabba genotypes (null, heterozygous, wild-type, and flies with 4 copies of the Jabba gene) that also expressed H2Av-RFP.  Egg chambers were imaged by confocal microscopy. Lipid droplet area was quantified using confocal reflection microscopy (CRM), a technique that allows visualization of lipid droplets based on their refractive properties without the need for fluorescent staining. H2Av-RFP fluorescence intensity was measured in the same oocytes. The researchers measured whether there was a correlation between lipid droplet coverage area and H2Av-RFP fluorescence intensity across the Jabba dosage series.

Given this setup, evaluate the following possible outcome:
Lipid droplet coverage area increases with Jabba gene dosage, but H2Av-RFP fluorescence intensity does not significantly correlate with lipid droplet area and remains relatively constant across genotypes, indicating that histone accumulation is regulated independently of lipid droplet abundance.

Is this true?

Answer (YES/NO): NO